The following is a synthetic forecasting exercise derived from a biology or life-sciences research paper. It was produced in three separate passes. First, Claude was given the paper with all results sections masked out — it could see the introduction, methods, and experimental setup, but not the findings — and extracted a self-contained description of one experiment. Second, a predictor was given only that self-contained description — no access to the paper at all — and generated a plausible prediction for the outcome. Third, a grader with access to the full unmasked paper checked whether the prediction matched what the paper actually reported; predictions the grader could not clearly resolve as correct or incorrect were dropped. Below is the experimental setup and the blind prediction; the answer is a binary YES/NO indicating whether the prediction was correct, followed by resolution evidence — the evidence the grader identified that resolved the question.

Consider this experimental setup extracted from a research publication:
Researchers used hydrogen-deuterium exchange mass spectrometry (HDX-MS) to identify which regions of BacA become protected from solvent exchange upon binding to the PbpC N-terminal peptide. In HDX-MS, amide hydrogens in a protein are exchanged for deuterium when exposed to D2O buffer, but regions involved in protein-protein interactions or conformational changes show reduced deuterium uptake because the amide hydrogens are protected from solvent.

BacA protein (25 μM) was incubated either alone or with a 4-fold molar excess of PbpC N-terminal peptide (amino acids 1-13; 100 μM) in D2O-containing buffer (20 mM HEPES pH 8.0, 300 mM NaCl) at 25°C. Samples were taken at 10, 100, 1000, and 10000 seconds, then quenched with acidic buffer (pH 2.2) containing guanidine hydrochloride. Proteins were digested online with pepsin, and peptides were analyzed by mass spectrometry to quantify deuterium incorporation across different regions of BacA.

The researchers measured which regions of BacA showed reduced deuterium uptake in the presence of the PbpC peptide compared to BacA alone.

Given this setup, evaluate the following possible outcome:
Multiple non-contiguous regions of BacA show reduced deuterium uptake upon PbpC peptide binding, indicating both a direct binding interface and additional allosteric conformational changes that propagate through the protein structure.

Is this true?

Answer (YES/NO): NO